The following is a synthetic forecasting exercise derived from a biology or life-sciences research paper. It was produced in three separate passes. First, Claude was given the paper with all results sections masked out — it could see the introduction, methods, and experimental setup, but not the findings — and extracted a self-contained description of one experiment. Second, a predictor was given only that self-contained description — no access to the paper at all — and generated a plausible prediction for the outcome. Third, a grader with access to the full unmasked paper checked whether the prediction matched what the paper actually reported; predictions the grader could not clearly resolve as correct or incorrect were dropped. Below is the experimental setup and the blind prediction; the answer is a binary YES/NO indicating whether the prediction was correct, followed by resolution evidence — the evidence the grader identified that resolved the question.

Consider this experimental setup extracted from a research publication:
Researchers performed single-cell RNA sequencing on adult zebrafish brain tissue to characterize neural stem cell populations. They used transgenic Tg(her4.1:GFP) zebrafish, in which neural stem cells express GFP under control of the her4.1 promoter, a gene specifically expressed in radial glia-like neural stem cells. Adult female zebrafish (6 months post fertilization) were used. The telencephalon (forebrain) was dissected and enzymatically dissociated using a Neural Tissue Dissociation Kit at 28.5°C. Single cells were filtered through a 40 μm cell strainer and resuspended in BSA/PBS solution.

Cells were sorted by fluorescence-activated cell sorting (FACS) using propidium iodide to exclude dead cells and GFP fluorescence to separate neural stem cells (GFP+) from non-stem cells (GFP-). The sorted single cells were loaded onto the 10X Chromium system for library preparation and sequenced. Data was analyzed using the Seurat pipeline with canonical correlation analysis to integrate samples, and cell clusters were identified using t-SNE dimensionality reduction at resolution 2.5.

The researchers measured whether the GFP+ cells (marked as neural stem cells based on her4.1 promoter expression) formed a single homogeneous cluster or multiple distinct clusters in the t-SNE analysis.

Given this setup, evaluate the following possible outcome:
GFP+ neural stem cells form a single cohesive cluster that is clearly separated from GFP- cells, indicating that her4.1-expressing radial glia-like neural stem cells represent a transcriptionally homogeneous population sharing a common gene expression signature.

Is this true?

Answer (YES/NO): NO